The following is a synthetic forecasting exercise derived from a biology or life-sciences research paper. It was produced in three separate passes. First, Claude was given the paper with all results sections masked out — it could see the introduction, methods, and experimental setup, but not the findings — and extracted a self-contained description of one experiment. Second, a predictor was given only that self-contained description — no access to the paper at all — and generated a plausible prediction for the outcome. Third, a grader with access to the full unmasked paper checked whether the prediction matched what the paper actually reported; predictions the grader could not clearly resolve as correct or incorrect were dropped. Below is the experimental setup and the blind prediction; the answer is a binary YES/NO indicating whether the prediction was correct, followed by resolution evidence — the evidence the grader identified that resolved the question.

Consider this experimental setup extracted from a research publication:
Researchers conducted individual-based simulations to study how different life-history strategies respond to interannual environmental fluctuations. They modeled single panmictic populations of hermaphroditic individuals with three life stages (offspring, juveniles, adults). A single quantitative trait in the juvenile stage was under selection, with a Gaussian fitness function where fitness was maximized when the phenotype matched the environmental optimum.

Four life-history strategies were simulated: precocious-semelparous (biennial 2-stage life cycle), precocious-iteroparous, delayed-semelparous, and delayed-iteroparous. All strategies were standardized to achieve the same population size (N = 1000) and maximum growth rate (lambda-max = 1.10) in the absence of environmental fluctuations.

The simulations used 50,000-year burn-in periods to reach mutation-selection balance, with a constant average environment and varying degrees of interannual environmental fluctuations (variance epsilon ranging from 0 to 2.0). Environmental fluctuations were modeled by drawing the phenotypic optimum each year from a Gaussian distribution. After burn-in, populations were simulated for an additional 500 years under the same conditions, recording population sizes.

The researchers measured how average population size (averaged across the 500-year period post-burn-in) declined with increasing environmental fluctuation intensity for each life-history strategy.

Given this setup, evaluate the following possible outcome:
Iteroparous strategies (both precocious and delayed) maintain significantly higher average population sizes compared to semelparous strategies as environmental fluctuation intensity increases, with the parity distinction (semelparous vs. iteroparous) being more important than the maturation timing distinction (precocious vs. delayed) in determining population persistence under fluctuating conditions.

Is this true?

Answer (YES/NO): NO